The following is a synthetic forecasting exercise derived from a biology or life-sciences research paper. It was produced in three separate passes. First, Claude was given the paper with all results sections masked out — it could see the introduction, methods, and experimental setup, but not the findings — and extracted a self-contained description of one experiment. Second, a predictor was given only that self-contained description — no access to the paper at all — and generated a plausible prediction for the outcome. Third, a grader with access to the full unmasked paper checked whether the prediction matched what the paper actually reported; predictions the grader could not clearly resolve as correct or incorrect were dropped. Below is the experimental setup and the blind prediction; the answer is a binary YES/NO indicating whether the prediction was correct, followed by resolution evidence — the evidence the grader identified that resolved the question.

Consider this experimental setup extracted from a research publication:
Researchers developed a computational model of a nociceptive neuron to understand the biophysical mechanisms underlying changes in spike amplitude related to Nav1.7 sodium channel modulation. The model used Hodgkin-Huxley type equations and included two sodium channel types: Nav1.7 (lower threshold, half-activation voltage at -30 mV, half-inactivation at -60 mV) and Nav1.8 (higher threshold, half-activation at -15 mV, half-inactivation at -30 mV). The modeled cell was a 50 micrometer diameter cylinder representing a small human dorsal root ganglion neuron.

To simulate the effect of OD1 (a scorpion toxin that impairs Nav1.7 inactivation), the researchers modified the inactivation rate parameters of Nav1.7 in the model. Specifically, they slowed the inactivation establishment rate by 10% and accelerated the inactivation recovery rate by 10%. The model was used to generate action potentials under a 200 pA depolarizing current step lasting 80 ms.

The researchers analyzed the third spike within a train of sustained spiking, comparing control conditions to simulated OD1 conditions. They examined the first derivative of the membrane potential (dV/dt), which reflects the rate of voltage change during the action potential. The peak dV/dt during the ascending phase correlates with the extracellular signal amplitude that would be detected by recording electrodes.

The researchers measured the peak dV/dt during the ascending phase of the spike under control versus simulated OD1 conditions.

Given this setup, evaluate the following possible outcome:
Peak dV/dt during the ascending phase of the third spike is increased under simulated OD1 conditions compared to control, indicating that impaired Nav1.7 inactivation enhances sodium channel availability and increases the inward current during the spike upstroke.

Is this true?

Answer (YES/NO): YES